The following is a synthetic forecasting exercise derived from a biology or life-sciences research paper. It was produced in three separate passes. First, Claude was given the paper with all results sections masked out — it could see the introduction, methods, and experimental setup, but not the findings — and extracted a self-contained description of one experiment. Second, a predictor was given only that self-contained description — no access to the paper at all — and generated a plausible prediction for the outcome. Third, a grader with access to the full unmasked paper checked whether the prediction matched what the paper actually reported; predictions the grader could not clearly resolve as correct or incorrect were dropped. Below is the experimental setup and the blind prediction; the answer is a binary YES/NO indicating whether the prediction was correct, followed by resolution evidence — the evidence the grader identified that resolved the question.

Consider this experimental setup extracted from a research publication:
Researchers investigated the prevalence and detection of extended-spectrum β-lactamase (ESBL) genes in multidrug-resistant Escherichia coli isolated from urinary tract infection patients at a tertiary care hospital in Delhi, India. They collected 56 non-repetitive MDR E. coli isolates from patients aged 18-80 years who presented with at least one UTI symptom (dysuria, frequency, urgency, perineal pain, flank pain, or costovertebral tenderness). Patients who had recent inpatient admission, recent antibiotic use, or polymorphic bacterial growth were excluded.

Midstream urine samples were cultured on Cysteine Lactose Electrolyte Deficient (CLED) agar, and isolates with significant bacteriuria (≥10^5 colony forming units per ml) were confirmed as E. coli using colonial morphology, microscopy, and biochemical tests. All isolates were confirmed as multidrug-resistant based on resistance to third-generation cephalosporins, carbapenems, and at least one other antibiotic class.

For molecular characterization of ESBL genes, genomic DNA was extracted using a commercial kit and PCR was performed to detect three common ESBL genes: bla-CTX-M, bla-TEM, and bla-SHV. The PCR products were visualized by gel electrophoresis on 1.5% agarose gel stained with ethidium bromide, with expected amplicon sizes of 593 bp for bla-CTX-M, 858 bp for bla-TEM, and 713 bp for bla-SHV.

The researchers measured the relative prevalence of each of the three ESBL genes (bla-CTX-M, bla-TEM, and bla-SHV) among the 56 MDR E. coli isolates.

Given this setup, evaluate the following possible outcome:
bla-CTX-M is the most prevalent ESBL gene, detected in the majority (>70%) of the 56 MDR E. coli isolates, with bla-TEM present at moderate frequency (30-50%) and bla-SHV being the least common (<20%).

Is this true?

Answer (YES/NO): YES